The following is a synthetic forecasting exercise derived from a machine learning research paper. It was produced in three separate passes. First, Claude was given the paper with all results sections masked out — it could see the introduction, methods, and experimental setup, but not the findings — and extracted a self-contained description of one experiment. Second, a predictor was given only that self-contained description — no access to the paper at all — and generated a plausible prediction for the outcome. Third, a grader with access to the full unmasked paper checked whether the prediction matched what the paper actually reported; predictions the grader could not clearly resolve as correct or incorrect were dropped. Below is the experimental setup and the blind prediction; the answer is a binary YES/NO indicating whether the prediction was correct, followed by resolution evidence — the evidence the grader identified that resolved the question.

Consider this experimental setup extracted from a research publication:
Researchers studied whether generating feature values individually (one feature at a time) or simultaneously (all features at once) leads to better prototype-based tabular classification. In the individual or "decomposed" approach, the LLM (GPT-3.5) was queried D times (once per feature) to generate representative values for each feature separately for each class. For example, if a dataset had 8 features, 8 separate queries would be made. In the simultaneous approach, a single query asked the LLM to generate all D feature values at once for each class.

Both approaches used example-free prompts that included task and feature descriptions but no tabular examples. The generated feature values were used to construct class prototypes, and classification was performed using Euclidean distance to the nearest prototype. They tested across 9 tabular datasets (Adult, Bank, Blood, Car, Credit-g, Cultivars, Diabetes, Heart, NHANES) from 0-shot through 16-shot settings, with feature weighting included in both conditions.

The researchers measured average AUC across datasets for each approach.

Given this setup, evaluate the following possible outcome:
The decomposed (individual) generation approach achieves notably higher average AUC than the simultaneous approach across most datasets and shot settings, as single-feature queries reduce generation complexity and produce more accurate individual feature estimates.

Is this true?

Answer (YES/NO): YES